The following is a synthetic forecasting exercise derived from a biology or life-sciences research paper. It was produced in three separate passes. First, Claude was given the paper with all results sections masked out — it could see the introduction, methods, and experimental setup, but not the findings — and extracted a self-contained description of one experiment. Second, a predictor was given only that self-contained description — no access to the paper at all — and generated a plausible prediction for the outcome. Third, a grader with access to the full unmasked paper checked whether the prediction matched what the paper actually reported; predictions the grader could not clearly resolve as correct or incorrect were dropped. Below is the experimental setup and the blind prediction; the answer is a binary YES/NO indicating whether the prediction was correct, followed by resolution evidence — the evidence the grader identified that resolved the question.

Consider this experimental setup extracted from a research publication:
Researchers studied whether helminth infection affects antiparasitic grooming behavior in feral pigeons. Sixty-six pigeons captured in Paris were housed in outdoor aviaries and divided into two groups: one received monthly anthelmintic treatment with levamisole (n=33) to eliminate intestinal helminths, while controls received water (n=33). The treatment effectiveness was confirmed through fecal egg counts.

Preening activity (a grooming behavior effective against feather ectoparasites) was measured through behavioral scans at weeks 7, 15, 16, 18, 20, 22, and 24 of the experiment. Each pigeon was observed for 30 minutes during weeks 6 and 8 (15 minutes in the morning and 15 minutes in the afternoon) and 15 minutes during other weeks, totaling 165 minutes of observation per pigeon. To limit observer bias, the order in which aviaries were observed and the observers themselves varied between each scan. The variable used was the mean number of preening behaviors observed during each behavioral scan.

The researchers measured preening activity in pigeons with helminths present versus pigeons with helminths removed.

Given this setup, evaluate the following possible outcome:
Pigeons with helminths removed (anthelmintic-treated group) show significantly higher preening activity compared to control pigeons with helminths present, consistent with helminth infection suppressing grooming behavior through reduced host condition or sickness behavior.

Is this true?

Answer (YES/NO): NO